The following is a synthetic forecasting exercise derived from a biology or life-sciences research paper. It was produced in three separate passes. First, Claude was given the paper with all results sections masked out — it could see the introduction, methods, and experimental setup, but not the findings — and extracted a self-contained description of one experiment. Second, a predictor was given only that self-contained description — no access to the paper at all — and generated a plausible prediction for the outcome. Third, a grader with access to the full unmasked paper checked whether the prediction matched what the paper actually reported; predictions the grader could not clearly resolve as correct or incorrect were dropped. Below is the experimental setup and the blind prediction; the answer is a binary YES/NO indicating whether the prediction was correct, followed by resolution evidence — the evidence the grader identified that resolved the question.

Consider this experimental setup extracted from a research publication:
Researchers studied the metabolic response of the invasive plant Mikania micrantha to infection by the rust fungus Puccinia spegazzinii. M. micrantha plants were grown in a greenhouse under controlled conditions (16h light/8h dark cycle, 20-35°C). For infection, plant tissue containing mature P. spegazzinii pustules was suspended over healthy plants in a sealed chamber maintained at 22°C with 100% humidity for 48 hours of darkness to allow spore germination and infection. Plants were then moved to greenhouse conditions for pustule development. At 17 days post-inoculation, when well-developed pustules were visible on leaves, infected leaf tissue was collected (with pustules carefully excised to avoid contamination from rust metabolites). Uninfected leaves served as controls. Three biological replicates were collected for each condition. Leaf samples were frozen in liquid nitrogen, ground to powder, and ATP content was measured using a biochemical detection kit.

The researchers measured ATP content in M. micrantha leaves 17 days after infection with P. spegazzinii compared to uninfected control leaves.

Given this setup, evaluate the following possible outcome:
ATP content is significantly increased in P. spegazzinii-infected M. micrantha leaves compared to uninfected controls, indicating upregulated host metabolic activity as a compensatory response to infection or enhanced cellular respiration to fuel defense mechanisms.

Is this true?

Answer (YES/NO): YES